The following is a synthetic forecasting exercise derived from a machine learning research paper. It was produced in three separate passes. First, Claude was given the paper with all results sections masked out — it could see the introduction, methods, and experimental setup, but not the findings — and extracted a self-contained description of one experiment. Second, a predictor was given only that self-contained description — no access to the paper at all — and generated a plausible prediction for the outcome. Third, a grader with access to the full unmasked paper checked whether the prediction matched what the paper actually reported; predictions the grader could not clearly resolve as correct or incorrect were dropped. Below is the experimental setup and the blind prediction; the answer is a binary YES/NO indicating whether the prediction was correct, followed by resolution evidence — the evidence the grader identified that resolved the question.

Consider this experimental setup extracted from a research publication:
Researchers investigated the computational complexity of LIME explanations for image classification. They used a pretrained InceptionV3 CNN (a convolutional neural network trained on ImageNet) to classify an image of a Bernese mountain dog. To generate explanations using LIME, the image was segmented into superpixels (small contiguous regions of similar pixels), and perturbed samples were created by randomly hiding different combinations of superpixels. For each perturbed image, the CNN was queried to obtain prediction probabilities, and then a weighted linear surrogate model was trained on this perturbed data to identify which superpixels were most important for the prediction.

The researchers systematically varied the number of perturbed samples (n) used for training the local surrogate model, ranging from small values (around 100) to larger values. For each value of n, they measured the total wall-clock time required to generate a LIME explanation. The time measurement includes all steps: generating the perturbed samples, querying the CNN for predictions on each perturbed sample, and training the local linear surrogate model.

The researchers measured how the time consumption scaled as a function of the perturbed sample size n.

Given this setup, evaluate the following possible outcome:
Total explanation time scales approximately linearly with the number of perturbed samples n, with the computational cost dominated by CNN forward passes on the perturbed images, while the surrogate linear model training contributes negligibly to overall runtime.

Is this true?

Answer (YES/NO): YES